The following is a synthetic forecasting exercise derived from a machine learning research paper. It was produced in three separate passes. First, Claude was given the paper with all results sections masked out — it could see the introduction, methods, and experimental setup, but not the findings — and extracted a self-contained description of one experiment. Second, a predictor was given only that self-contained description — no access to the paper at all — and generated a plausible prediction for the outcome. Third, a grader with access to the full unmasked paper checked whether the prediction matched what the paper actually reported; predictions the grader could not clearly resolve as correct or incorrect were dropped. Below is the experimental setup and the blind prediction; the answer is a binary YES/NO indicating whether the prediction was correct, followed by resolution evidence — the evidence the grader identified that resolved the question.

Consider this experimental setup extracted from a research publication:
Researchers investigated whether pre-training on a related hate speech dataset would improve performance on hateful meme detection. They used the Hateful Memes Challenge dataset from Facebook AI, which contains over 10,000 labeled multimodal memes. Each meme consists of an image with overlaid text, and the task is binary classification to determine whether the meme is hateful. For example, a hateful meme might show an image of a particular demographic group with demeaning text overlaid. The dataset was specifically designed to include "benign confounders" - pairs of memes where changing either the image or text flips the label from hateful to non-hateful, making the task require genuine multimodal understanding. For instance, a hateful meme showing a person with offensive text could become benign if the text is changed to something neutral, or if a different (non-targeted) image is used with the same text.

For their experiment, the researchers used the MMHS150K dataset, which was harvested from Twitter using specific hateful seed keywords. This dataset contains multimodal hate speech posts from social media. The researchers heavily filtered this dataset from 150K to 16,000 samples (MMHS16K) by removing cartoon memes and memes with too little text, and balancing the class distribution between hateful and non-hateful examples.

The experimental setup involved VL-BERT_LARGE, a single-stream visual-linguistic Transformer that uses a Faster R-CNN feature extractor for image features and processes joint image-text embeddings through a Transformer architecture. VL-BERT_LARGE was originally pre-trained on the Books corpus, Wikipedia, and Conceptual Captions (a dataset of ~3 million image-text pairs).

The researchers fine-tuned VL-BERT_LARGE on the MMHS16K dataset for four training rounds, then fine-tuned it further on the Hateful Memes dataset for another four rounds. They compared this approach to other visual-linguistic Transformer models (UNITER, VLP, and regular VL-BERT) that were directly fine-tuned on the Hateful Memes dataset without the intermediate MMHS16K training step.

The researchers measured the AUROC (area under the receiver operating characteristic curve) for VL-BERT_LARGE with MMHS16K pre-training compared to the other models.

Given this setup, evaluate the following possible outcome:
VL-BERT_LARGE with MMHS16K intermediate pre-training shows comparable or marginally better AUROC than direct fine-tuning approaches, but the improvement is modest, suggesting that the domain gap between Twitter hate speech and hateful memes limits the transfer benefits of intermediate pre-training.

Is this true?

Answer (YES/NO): NO